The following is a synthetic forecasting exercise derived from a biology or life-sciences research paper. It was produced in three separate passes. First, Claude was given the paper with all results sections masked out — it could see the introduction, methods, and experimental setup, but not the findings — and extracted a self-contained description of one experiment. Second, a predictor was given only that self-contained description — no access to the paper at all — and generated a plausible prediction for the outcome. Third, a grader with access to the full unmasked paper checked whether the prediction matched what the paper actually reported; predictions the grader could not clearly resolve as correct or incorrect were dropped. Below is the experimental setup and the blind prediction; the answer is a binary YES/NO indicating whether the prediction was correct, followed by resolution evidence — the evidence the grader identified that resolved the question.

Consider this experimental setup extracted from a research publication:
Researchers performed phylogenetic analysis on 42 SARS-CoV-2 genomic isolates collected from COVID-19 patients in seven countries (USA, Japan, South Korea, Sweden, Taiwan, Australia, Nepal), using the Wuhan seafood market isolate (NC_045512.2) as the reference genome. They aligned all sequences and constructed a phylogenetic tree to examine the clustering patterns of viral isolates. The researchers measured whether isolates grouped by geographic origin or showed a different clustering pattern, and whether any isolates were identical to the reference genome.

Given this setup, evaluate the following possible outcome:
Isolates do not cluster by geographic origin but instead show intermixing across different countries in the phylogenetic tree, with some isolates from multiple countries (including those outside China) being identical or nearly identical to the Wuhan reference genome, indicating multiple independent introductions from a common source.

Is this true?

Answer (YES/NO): YES